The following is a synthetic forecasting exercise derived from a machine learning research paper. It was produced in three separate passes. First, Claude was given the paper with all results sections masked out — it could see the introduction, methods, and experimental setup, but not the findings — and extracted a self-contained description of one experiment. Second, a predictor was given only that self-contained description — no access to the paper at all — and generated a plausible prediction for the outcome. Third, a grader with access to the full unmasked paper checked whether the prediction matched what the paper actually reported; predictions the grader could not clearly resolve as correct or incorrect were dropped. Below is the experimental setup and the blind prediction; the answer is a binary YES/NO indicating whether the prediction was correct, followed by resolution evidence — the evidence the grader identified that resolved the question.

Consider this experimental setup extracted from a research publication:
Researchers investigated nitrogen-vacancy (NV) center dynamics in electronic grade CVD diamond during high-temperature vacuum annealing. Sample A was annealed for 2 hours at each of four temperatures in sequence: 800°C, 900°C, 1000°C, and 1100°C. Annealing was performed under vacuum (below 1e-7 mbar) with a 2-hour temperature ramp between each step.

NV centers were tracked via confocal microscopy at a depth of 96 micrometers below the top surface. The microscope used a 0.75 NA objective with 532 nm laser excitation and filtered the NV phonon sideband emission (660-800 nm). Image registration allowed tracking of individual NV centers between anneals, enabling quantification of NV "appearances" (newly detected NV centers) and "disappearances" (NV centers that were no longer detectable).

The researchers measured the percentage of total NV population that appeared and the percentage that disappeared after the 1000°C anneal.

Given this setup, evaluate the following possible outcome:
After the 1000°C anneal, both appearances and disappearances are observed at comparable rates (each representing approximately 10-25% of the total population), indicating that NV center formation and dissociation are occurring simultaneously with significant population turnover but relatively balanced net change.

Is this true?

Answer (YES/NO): YES